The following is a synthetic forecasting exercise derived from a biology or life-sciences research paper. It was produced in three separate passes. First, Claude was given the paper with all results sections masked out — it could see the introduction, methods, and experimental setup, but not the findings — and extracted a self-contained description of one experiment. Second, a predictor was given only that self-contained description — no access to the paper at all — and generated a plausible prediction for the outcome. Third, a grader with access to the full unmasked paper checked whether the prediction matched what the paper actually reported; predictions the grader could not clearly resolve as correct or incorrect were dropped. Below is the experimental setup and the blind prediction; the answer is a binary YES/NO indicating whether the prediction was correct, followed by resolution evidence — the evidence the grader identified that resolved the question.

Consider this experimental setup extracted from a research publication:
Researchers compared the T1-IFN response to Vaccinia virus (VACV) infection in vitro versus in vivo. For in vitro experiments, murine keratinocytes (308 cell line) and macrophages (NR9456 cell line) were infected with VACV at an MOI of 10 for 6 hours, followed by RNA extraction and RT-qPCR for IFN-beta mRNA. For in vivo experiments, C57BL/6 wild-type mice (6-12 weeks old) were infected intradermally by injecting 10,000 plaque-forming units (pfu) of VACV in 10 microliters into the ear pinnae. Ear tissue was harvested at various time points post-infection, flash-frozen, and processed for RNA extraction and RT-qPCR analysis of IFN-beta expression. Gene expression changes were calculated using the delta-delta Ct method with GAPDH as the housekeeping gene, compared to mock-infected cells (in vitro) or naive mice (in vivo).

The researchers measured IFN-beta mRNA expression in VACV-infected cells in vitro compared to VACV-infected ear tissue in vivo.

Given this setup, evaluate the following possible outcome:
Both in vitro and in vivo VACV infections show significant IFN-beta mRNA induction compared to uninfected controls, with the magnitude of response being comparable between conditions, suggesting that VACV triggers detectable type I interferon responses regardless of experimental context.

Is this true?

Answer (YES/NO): NO